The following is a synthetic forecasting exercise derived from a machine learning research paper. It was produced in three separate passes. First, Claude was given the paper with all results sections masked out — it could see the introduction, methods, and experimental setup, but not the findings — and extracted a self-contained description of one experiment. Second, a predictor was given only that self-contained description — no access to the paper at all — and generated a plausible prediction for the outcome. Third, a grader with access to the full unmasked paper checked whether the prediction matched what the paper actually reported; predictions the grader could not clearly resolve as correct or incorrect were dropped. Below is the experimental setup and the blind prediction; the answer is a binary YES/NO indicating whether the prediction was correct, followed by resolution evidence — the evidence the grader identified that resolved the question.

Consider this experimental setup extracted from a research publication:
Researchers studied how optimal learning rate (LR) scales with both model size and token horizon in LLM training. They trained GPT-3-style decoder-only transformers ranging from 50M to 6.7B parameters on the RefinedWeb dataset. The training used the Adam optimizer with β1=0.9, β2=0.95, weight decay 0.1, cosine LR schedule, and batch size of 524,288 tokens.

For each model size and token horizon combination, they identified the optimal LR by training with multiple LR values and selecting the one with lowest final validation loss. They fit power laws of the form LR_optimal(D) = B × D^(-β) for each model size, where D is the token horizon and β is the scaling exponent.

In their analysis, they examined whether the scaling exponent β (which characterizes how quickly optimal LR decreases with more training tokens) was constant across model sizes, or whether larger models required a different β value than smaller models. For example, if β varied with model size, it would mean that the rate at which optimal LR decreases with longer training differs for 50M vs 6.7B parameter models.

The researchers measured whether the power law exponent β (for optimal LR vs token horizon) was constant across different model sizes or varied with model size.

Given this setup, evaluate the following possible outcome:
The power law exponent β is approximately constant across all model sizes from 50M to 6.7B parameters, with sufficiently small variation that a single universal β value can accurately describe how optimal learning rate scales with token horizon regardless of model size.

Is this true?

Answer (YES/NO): NO